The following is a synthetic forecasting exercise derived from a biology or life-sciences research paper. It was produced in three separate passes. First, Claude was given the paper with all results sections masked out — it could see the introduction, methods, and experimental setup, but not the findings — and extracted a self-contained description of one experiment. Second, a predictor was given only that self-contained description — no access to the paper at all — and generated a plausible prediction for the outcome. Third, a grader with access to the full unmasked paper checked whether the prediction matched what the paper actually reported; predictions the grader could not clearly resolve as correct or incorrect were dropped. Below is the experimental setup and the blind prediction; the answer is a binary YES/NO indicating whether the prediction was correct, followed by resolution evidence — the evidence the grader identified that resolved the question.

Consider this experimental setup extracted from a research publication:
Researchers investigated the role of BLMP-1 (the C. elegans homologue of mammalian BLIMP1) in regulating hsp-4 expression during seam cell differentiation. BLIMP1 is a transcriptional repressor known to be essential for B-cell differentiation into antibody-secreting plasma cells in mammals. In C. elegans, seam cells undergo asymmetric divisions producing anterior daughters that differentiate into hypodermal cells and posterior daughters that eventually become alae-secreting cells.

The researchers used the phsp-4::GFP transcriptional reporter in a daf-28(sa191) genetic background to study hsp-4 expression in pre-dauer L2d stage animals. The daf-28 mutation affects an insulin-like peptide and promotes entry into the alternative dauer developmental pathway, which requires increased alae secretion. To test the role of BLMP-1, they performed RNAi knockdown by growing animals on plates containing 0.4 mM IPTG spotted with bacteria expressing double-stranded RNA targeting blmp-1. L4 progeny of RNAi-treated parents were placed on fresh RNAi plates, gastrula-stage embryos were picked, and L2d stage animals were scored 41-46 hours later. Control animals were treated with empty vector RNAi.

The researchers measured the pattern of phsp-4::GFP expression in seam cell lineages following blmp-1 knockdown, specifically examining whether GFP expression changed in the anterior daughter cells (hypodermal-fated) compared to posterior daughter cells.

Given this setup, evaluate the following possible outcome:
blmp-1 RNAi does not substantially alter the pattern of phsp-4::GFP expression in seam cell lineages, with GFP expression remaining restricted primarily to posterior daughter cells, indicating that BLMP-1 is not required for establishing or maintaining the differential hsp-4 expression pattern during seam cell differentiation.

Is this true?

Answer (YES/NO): NO